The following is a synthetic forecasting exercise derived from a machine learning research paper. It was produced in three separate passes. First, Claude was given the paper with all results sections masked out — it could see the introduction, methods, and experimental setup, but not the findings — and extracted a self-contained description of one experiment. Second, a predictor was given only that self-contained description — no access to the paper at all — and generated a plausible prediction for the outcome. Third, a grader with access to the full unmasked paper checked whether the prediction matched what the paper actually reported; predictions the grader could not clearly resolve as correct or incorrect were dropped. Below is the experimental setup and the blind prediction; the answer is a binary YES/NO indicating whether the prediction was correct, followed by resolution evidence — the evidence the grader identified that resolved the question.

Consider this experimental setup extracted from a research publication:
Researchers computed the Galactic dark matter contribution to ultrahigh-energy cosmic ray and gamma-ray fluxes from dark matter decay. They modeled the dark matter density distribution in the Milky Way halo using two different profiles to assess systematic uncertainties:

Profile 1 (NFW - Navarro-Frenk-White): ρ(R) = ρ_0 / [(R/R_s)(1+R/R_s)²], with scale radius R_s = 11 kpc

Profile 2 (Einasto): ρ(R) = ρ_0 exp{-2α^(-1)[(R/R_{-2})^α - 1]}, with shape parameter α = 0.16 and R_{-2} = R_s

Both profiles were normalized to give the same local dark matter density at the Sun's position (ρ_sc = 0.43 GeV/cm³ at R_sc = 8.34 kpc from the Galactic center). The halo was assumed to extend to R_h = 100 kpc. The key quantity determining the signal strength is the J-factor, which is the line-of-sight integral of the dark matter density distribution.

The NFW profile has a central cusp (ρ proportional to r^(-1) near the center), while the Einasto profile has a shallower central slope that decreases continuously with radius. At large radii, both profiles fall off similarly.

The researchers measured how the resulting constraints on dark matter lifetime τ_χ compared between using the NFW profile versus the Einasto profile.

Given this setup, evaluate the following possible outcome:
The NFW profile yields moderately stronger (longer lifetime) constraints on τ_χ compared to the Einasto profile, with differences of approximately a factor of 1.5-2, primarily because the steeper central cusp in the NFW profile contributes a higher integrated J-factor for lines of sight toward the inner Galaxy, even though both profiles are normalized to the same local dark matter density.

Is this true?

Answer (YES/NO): NO